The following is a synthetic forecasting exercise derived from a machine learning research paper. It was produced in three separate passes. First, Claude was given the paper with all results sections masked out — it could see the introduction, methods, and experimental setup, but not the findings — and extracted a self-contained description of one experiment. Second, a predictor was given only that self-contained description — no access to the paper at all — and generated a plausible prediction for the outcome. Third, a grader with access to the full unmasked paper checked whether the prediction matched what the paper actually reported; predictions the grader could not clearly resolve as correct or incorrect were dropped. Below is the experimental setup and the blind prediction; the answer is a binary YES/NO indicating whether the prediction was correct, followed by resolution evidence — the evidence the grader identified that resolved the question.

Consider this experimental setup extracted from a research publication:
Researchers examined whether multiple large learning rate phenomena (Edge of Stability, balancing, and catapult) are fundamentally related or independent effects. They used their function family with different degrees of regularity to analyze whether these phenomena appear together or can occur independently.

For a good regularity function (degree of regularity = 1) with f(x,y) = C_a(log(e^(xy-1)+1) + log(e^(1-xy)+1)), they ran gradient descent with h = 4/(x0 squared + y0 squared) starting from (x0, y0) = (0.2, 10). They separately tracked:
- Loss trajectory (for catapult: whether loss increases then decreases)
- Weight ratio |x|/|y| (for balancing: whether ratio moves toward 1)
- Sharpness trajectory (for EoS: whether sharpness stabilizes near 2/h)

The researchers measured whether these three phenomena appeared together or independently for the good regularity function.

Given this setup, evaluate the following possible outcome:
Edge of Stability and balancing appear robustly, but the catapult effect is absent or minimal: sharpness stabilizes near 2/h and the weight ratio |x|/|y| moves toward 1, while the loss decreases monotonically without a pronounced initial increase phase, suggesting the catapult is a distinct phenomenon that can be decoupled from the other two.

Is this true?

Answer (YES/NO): NO